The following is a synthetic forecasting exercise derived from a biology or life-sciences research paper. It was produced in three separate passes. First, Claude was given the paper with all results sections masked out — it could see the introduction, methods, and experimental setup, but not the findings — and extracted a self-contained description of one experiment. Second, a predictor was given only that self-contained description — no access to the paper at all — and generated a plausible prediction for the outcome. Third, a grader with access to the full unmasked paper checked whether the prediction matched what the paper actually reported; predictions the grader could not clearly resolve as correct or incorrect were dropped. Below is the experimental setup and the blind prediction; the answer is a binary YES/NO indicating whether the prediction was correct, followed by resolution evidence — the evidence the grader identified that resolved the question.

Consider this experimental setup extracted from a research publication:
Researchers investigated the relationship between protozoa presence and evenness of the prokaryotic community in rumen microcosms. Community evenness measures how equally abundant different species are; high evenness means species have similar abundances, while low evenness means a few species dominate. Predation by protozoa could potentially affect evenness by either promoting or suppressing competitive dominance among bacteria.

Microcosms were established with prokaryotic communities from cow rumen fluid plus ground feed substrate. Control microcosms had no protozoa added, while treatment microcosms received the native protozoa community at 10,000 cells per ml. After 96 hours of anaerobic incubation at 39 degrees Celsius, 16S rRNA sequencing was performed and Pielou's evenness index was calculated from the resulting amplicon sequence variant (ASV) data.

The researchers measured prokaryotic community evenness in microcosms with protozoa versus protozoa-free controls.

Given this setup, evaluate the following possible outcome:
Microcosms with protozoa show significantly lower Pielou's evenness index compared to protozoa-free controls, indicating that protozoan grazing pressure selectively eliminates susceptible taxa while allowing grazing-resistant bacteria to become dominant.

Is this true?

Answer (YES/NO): NO